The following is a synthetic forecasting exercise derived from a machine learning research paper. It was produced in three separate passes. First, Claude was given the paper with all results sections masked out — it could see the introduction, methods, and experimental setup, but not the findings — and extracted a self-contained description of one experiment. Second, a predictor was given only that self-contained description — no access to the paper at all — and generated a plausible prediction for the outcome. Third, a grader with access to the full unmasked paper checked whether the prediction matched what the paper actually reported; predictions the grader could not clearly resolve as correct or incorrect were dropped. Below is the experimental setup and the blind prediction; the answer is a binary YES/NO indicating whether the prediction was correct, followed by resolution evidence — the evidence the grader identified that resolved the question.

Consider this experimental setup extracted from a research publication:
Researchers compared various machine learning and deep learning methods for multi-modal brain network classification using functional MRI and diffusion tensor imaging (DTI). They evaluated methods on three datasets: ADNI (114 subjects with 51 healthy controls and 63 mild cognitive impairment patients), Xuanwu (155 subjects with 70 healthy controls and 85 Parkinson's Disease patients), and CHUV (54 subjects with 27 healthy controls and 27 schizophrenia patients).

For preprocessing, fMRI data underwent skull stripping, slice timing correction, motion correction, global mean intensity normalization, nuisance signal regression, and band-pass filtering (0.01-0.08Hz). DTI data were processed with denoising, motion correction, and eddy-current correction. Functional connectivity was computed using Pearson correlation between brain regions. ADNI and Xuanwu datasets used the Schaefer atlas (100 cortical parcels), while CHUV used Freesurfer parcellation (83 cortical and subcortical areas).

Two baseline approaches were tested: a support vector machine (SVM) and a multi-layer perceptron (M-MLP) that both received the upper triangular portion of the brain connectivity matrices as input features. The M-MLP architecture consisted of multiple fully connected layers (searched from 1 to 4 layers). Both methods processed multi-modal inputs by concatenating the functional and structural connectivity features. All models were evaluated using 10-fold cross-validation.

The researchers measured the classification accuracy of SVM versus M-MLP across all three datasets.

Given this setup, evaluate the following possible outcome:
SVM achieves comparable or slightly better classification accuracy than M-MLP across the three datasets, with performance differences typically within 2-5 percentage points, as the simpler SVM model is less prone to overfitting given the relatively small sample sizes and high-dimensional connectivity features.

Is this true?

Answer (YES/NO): NO